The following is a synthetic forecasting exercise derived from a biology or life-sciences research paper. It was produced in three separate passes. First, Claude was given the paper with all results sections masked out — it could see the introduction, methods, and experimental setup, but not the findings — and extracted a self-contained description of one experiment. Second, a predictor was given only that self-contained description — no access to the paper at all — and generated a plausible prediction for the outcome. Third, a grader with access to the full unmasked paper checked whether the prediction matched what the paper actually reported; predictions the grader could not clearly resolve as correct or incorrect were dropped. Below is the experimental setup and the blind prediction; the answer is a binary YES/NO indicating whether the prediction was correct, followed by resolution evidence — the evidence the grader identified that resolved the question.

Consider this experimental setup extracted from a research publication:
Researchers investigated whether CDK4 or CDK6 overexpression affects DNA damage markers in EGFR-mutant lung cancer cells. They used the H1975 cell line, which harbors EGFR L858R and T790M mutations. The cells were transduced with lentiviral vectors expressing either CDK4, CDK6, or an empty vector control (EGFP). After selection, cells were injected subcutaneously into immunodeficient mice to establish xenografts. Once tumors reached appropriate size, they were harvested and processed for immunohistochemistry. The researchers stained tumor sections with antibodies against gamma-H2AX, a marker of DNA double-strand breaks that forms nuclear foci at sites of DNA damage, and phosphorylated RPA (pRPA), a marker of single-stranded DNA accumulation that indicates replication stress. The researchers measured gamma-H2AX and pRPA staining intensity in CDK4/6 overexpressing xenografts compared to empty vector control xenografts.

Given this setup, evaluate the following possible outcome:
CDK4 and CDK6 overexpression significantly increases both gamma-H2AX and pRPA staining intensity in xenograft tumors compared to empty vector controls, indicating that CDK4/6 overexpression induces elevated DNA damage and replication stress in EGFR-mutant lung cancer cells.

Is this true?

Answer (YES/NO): YES